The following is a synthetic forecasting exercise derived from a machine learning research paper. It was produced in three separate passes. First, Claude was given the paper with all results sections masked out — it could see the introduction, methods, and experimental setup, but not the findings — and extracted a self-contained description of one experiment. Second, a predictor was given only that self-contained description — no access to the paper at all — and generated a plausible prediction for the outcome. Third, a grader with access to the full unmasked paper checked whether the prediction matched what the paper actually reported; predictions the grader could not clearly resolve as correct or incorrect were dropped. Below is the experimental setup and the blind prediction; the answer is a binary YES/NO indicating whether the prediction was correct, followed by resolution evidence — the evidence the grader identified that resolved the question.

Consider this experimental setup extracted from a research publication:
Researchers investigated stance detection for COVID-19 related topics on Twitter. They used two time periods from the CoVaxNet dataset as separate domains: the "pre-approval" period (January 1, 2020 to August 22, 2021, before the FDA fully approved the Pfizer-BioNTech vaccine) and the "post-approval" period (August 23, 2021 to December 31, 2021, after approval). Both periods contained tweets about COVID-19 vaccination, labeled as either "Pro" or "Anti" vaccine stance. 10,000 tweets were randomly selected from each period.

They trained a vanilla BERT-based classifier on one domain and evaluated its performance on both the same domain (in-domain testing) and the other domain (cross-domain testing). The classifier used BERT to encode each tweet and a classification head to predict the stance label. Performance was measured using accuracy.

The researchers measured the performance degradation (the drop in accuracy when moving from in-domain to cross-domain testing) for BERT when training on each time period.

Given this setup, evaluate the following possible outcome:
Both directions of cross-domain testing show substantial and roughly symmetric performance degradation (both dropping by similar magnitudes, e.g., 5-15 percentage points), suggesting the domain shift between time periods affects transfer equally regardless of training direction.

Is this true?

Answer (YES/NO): NO